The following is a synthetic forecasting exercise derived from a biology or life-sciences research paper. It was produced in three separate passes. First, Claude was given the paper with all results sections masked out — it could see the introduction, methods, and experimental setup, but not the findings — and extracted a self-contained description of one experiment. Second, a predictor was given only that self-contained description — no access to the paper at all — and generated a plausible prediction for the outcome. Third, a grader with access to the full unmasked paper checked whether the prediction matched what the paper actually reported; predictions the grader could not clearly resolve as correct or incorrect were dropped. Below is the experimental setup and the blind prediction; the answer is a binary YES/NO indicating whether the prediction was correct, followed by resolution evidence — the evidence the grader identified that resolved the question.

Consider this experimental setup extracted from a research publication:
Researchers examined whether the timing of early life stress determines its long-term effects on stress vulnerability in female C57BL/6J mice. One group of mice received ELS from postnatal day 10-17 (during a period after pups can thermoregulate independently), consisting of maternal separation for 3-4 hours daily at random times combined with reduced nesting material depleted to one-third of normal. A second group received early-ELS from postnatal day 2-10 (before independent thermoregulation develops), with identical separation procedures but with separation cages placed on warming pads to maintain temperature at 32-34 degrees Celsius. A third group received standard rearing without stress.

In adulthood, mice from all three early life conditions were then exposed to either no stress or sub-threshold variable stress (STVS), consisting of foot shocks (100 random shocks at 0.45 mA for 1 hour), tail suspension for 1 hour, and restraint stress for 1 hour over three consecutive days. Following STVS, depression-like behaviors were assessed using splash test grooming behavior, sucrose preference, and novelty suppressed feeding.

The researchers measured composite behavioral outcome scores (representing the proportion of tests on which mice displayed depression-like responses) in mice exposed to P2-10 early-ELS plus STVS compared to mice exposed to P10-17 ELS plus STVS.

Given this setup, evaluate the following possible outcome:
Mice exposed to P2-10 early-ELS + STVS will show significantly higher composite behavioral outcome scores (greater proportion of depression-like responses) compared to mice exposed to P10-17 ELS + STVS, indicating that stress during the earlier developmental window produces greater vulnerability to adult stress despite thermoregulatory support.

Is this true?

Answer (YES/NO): NO